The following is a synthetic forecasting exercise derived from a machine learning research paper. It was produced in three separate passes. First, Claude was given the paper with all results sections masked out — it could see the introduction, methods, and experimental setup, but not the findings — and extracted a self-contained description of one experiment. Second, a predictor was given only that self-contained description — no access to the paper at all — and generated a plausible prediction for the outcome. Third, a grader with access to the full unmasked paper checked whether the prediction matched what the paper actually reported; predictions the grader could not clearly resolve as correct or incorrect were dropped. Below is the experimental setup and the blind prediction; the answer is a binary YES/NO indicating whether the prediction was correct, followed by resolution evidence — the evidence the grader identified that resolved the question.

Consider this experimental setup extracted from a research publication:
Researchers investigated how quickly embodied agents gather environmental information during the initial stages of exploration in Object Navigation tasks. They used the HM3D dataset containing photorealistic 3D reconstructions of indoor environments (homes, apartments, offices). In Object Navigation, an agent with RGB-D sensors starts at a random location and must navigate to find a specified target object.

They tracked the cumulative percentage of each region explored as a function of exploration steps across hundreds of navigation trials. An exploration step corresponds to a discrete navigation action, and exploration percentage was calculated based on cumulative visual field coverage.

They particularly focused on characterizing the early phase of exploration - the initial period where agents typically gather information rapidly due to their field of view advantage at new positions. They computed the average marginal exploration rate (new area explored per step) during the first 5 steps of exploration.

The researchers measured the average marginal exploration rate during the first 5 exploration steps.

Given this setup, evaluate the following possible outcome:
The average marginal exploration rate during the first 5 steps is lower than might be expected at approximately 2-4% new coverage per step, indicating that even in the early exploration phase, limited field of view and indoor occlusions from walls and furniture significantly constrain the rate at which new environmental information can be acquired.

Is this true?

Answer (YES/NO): NO